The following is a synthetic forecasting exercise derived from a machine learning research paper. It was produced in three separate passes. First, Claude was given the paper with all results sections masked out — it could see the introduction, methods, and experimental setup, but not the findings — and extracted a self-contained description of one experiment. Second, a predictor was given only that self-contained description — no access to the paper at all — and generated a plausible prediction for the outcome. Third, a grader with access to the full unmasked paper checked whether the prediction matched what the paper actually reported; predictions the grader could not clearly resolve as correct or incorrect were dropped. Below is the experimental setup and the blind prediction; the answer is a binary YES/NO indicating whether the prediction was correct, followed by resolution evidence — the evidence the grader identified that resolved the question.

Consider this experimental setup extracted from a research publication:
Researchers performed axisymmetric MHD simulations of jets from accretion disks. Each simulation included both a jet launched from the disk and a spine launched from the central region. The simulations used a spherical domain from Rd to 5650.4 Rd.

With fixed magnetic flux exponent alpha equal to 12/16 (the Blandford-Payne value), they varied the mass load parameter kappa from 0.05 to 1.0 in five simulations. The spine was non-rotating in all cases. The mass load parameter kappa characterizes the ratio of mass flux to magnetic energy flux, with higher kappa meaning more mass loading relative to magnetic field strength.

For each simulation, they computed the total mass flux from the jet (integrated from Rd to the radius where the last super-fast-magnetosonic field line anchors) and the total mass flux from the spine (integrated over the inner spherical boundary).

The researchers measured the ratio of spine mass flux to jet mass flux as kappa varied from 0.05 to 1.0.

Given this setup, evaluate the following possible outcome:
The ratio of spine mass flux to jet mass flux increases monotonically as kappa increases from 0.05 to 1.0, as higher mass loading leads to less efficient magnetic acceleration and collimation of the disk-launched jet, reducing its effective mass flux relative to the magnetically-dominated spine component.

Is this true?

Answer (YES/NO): NO